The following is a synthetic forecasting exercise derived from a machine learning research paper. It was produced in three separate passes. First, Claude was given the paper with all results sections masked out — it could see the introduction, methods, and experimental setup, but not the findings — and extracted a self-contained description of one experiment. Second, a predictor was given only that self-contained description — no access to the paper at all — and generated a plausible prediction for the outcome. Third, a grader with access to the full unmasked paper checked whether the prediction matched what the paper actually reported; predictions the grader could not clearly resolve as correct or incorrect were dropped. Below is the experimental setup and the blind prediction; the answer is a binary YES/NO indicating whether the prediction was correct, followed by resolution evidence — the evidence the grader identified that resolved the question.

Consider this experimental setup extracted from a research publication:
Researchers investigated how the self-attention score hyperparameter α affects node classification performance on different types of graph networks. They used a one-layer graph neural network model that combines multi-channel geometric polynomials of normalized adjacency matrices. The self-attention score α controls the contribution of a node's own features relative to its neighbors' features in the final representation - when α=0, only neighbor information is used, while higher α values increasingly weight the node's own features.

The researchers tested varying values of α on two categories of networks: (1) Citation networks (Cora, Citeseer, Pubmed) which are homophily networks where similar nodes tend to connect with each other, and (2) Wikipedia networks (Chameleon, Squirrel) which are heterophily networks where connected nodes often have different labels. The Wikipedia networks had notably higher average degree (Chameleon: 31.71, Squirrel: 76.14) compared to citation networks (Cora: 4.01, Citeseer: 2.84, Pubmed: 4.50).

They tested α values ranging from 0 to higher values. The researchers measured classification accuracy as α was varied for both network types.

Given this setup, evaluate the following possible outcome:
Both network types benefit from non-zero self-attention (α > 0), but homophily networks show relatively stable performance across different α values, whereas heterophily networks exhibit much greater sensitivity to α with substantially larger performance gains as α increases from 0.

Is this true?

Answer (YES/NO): NO